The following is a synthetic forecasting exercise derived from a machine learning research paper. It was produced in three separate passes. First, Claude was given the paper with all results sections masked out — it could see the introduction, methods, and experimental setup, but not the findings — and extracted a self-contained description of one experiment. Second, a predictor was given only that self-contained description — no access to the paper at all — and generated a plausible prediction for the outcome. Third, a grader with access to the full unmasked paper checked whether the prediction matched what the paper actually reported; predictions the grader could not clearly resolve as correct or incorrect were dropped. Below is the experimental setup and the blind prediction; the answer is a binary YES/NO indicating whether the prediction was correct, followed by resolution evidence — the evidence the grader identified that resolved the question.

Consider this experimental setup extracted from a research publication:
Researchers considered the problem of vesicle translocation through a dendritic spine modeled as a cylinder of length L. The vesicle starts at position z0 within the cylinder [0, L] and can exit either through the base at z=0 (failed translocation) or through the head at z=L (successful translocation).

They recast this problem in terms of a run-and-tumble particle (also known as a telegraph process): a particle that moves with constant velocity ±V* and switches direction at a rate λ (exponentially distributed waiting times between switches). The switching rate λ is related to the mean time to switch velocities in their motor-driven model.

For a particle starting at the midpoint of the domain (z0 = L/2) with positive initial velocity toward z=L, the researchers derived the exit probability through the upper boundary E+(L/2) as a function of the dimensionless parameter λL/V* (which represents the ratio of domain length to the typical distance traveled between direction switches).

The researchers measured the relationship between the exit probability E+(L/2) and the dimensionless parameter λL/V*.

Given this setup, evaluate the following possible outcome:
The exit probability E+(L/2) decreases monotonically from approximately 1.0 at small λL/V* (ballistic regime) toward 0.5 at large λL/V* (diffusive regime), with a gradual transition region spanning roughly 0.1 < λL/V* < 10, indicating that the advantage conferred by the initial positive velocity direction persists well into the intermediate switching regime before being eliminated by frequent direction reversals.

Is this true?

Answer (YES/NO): YES